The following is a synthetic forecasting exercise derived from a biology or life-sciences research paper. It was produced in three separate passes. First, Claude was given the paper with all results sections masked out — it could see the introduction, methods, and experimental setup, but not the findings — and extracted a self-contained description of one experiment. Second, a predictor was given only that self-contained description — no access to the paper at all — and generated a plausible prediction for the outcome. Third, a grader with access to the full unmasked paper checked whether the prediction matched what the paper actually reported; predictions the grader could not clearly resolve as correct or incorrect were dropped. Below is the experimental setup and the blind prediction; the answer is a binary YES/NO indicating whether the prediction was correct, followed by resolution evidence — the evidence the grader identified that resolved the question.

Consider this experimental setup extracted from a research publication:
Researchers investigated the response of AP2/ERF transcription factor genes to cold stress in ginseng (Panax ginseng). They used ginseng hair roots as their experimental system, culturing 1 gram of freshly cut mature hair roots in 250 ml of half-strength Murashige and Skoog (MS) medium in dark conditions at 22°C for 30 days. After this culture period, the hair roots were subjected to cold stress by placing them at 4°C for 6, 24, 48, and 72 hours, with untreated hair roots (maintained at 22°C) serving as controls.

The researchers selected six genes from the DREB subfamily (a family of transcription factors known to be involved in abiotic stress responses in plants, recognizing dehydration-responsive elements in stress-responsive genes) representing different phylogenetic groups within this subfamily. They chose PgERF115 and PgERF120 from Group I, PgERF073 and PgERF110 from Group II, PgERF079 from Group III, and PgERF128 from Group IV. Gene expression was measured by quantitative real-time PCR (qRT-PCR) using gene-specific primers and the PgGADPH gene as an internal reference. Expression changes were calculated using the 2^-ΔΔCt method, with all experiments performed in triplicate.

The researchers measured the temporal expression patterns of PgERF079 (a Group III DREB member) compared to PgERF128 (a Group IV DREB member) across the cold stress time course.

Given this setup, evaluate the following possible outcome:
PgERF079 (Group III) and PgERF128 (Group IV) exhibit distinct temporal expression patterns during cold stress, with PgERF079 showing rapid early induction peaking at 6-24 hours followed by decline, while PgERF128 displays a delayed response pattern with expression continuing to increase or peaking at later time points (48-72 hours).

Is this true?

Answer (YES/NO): YES